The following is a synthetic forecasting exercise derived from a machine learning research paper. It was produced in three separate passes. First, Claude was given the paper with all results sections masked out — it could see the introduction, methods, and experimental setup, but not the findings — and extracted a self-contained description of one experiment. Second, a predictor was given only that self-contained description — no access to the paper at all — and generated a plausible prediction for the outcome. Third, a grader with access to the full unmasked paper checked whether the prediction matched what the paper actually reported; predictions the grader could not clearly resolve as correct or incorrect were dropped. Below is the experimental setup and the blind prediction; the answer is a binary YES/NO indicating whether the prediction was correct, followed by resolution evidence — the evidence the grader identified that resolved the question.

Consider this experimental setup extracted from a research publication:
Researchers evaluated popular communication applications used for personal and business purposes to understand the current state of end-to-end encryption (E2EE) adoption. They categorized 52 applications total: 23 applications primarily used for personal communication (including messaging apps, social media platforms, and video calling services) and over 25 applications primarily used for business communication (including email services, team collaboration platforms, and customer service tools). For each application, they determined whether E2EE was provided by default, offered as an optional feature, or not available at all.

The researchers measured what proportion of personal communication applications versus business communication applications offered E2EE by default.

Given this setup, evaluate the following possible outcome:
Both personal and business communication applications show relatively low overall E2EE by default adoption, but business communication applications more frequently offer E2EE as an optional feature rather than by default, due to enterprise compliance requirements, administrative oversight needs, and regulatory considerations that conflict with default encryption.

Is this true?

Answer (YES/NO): NO